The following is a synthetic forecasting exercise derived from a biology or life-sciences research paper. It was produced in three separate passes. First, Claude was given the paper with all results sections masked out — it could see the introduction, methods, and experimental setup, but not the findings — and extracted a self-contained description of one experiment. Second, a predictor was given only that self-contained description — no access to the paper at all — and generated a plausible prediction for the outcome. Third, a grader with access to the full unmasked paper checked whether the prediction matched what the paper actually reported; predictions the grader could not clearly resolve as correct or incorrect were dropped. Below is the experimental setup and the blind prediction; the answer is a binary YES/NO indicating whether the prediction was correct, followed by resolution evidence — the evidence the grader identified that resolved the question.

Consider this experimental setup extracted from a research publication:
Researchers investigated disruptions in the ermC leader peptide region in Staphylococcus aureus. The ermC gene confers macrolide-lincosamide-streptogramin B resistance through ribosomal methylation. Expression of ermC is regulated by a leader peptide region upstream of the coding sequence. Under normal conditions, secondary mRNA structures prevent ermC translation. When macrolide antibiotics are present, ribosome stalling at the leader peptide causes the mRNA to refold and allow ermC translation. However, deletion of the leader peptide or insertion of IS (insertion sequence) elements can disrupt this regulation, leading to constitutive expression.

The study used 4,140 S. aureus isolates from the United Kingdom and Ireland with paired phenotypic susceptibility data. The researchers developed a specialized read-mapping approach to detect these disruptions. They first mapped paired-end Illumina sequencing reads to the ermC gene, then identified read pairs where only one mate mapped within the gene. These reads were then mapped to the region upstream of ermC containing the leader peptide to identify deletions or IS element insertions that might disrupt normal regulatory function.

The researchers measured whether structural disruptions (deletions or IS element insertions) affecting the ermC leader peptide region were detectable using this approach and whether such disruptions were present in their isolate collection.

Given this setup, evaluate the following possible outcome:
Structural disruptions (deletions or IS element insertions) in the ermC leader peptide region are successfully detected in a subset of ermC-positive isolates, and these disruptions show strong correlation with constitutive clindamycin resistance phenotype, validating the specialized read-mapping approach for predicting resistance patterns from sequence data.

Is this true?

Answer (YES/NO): NO